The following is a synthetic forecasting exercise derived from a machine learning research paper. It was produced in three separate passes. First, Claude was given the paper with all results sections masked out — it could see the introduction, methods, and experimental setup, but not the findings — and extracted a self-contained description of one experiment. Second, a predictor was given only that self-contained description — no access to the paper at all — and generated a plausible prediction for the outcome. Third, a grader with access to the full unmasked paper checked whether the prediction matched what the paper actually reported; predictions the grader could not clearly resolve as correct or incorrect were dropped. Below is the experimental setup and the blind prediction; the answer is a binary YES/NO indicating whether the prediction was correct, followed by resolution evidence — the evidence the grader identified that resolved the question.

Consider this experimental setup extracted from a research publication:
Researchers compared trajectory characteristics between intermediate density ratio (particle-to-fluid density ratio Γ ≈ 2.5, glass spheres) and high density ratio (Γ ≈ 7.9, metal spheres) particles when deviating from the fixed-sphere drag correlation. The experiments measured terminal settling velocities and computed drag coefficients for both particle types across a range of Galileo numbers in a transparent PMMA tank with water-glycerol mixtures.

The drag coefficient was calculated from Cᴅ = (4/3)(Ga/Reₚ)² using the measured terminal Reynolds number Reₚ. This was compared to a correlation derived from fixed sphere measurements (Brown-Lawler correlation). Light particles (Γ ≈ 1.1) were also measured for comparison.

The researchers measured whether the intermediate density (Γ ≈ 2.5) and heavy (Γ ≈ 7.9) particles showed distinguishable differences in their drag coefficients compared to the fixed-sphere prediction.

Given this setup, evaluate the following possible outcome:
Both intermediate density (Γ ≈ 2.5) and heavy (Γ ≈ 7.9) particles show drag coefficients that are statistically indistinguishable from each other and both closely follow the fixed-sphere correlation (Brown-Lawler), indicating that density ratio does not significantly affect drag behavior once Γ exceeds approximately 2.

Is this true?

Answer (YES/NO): NO